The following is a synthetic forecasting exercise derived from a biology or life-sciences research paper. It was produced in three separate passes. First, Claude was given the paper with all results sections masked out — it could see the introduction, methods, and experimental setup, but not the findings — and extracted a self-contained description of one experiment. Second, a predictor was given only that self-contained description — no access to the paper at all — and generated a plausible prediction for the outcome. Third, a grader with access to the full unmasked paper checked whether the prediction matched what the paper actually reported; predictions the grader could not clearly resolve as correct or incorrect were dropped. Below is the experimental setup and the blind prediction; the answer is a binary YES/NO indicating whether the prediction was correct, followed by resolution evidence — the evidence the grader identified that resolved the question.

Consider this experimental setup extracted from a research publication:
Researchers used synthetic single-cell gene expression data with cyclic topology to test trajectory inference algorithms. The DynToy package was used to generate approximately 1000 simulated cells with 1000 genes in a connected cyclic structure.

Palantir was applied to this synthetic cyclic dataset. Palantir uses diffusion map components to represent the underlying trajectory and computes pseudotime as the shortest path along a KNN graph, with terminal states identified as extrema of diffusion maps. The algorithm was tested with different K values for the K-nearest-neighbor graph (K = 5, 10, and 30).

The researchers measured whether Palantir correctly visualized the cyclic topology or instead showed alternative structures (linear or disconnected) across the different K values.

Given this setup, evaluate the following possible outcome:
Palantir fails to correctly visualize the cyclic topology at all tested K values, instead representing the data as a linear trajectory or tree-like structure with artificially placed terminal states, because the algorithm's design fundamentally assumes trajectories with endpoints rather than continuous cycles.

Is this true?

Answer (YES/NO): NO